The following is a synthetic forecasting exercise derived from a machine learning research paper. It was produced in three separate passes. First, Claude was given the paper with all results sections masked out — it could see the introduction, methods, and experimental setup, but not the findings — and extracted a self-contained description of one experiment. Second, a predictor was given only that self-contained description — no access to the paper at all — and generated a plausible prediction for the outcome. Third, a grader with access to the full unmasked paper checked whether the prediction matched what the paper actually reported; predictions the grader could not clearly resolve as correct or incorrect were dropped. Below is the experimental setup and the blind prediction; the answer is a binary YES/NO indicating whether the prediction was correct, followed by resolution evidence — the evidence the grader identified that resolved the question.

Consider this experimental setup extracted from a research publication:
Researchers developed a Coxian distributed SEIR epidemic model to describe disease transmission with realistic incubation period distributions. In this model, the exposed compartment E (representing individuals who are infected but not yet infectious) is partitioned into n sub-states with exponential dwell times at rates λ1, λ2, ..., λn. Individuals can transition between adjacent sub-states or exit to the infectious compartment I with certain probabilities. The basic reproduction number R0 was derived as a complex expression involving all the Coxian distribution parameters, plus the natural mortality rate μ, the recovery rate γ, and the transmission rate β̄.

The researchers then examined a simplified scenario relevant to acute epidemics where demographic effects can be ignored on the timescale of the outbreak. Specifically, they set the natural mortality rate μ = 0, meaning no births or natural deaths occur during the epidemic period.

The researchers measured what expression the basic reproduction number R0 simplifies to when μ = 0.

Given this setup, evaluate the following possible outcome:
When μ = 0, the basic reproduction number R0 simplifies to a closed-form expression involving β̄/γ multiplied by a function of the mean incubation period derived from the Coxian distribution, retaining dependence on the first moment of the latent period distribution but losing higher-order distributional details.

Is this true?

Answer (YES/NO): NO